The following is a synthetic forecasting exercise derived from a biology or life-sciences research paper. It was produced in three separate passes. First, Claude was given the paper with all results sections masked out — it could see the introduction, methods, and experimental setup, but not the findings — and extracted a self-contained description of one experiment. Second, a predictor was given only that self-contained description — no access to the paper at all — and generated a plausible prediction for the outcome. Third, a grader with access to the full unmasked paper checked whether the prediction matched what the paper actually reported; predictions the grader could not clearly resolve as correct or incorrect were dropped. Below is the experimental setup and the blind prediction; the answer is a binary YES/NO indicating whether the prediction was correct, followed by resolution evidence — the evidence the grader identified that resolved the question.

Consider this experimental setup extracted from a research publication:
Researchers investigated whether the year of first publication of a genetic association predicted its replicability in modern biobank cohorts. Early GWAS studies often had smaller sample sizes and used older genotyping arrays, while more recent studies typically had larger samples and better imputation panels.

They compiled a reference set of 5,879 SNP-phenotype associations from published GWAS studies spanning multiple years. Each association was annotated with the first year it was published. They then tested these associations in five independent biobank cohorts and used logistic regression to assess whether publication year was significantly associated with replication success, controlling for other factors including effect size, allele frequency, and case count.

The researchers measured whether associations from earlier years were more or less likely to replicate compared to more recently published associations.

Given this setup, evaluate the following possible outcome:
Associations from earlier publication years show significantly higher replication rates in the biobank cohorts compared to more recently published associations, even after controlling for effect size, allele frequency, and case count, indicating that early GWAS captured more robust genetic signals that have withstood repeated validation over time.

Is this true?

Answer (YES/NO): YES